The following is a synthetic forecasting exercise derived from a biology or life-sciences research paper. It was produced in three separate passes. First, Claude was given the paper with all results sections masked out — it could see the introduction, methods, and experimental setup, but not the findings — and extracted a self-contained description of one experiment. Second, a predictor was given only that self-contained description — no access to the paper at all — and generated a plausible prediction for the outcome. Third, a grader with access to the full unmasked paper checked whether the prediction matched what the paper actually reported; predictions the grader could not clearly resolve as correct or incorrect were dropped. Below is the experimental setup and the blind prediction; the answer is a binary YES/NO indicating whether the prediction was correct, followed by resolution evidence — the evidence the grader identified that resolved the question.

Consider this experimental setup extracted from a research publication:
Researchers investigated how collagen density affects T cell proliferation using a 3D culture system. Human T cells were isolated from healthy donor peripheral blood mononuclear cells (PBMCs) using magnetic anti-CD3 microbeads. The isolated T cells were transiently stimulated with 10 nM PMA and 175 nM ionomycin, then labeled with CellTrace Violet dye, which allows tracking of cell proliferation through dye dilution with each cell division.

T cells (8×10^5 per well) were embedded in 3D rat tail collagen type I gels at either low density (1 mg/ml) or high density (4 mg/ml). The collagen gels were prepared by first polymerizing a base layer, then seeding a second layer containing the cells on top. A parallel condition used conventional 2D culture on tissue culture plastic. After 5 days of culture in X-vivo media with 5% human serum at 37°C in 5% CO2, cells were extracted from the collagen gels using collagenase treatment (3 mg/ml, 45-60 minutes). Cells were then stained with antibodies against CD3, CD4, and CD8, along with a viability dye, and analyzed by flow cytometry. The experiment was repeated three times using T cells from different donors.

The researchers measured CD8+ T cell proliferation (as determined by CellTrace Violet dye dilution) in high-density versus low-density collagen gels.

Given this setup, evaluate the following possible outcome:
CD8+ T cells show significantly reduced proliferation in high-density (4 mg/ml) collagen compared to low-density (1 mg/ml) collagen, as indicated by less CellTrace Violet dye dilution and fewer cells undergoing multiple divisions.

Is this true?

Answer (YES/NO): YES